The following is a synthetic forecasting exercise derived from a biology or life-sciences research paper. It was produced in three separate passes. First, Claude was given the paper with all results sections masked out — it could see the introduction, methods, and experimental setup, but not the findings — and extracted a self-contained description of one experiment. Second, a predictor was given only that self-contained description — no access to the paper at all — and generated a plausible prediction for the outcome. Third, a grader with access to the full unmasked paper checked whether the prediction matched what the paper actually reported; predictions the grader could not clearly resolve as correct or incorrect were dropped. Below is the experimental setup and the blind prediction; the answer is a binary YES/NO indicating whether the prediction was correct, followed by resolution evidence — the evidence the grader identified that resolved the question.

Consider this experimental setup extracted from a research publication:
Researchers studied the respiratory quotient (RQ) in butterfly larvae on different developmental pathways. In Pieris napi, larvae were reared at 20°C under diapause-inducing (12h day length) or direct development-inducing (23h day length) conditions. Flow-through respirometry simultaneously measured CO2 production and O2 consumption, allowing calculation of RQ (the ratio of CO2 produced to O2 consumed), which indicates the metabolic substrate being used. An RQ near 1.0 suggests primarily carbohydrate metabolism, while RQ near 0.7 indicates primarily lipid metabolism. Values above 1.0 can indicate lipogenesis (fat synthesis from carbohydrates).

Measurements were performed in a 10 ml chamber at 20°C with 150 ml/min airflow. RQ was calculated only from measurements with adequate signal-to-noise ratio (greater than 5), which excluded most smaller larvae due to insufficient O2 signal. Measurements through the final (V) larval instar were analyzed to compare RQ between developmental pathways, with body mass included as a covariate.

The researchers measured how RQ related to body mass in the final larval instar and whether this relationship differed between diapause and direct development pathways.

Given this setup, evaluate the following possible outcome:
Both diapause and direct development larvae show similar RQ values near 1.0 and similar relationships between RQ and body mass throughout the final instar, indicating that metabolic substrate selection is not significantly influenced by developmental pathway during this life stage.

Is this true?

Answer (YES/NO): NO